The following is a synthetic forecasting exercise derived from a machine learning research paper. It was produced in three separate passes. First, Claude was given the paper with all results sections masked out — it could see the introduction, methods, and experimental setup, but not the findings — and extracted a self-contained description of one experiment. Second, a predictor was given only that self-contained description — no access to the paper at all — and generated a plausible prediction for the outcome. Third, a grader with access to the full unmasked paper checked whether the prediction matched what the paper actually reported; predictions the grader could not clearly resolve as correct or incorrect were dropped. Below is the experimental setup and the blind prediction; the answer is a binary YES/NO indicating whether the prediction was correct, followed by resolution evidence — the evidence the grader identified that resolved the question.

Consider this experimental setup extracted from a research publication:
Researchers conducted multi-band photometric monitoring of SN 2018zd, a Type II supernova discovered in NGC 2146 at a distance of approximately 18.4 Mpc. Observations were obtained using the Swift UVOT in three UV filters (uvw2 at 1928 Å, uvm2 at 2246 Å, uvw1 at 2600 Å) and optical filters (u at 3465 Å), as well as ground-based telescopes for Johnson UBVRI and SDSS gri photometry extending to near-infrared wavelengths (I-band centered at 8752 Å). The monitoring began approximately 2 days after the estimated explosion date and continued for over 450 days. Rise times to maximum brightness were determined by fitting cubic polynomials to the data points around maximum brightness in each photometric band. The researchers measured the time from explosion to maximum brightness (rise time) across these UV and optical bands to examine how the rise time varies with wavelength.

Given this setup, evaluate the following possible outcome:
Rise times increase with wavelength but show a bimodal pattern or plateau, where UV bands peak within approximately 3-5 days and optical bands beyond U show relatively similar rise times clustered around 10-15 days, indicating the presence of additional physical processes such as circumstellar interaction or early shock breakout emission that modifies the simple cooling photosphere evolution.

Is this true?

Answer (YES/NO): NO